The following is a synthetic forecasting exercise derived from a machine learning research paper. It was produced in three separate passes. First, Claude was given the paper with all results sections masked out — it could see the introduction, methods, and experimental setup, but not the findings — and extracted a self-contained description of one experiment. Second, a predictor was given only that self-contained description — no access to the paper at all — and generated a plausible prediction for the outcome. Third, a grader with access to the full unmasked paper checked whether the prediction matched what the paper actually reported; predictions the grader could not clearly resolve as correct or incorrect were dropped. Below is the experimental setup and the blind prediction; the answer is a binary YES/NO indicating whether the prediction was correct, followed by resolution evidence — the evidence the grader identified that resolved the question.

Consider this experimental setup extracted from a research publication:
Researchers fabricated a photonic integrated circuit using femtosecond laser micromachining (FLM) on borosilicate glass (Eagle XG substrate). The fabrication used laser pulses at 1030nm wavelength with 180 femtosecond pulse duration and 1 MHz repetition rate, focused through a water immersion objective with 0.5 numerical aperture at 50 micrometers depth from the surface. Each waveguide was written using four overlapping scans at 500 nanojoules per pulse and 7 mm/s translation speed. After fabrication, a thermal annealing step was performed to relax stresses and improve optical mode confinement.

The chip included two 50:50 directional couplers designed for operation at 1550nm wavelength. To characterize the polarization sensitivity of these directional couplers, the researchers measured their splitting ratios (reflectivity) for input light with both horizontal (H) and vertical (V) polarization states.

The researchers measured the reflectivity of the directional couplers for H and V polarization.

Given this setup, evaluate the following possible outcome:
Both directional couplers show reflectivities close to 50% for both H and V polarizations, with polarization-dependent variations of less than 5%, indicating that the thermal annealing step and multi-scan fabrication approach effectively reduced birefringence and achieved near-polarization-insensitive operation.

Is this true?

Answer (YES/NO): YES